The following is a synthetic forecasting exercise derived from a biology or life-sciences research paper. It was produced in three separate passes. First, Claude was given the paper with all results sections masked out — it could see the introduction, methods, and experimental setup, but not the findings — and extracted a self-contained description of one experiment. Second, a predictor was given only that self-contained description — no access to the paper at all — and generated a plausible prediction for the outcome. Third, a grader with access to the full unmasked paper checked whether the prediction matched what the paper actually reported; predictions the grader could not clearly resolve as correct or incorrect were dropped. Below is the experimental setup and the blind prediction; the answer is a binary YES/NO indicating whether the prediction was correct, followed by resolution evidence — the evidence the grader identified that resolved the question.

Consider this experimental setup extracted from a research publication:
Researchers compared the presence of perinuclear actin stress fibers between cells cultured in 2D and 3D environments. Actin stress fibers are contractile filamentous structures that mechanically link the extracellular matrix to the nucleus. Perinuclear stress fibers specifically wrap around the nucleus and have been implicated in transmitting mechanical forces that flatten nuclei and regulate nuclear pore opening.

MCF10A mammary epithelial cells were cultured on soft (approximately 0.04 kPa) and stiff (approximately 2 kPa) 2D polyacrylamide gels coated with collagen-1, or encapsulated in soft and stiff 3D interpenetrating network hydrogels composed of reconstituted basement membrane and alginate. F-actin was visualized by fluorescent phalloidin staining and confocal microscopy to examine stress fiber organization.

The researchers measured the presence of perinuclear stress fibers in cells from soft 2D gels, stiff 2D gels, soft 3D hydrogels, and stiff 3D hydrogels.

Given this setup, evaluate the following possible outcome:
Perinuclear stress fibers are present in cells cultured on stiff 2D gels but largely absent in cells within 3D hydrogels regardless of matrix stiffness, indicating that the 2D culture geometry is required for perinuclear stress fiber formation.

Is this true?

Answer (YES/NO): YES